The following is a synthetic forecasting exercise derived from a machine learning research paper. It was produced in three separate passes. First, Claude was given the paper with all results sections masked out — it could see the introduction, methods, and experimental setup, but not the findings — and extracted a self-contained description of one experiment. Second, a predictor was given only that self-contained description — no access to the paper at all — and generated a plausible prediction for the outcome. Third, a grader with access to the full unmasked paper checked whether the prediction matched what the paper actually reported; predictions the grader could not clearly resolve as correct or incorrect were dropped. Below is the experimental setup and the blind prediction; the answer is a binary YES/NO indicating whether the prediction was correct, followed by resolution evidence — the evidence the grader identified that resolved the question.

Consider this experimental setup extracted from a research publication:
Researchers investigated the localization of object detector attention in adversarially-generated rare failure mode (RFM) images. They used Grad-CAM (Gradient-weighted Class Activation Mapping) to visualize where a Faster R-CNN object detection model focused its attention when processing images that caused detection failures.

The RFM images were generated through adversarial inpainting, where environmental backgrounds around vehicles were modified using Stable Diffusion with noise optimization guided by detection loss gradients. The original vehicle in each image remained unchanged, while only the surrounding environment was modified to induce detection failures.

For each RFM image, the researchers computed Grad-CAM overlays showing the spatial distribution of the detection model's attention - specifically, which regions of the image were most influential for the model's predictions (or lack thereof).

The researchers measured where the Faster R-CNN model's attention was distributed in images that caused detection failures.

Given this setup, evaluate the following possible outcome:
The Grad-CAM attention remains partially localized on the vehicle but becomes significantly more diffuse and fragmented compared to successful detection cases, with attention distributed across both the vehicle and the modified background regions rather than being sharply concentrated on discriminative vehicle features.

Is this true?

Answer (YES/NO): NO